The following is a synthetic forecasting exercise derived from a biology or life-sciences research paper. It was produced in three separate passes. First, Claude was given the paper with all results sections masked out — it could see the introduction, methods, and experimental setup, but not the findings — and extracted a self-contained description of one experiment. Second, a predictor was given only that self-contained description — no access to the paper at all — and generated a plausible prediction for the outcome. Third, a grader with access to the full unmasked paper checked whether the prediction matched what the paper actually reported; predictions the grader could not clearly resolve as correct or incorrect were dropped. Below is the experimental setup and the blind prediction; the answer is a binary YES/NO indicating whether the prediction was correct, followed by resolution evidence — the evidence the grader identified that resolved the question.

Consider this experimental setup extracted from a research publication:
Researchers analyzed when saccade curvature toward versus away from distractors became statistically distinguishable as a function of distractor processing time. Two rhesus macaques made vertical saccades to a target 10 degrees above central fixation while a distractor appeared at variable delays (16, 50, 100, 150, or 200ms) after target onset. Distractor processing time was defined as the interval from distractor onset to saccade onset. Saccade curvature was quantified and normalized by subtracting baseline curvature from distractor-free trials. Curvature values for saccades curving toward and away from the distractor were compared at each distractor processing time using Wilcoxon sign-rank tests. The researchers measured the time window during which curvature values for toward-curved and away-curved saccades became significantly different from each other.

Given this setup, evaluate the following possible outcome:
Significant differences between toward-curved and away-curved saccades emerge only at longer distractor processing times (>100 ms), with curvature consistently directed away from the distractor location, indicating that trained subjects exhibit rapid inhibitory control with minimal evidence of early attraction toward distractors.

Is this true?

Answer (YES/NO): NO